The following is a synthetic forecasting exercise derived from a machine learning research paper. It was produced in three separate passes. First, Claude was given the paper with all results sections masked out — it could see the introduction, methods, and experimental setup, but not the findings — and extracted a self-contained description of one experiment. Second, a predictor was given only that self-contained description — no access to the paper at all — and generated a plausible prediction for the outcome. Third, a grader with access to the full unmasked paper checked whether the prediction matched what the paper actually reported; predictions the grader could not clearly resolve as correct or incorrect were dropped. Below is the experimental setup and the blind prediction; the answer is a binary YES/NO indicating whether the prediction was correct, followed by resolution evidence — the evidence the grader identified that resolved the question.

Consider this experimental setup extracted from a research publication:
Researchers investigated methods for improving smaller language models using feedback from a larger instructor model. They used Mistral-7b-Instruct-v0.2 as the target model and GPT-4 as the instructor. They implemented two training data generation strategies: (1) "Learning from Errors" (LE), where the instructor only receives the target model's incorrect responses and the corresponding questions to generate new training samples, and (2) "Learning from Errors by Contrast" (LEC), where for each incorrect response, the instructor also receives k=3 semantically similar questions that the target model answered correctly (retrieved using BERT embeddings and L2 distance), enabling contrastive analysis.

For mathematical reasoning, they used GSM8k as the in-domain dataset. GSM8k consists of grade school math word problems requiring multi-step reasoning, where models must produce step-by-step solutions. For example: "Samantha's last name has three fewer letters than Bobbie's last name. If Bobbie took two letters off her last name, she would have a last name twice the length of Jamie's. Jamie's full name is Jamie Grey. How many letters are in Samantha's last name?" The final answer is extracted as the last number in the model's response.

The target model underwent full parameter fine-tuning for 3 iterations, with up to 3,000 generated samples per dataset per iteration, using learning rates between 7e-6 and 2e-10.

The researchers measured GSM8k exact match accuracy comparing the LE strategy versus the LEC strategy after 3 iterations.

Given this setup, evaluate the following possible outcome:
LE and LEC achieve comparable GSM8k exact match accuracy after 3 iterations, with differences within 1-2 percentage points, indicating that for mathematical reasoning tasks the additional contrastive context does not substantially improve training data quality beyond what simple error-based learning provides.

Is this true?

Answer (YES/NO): NO